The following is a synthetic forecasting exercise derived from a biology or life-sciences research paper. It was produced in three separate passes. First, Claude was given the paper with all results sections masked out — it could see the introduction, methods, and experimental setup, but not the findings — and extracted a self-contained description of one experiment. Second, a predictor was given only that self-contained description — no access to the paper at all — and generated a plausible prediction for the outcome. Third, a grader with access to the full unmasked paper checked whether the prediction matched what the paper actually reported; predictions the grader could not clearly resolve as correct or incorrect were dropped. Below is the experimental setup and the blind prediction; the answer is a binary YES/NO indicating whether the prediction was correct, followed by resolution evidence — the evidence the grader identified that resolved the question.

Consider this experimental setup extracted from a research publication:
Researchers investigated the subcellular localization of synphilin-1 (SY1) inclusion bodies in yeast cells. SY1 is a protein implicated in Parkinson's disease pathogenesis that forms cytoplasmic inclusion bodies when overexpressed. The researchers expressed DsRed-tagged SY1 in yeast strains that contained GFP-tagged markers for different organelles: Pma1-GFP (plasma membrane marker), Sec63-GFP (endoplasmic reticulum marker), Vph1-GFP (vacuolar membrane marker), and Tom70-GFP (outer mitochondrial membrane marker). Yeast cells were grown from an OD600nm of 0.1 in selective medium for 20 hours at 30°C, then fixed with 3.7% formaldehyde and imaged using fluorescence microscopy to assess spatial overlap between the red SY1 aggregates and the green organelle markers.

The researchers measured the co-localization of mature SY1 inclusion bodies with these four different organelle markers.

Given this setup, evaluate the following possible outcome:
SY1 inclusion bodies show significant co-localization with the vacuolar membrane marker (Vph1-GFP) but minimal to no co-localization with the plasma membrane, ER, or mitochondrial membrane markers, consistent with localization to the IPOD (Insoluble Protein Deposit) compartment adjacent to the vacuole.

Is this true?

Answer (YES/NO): NO